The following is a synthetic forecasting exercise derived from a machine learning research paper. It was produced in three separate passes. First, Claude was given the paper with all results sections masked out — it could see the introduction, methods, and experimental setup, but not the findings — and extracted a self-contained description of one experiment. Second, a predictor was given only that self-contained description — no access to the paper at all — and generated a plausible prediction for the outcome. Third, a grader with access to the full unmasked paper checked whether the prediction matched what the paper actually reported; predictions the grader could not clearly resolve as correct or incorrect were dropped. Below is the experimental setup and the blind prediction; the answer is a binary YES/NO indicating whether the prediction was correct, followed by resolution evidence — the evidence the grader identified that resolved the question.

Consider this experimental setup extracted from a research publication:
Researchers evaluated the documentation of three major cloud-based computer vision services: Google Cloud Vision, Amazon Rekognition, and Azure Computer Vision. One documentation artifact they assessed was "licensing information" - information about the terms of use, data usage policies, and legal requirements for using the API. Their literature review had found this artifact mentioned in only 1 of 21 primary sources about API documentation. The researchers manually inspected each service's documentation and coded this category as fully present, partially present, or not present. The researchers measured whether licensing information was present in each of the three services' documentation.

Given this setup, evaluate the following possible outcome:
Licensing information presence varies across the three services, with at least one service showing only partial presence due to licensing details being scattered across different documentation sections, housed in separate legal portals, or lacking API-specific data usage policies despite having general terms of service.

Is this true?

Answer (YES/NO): YES